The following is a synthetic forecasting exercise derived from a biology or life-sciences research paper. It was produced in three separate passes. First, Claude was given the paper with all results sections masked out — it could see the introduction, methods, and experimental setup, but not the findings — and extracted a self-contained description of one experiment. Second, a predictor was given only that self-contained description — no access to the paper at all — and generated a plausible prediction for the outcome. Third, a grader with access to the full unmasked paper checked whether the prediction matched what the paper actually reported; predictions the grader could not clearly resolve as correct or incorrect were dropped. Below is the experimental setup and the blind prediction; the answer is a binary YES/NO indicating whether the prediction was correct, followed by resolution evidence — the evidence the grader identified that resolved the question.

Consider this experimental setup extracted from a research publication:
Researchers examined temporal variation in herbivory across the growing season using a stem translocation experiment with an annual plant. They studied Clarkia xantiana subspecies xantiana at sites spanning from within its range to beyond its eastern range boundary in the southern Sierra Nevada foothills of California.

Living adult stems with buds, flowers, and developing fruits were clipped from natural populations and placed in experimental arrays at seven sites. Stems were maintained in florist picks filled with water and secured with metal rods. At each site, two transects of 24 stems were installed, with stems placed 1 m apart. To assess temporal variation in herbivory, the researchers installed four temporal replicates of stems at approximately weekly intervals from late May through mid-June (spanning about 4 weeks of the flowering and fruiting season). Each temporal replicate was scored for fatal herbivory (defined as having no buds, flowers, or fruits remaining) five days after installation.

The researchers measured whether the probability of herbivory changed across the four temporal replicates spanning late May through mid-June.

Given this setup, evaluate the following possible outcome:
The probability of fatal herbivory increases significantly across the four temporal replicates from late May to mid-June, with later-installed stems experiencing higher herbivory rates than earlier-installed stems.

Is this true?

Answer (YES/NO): NO